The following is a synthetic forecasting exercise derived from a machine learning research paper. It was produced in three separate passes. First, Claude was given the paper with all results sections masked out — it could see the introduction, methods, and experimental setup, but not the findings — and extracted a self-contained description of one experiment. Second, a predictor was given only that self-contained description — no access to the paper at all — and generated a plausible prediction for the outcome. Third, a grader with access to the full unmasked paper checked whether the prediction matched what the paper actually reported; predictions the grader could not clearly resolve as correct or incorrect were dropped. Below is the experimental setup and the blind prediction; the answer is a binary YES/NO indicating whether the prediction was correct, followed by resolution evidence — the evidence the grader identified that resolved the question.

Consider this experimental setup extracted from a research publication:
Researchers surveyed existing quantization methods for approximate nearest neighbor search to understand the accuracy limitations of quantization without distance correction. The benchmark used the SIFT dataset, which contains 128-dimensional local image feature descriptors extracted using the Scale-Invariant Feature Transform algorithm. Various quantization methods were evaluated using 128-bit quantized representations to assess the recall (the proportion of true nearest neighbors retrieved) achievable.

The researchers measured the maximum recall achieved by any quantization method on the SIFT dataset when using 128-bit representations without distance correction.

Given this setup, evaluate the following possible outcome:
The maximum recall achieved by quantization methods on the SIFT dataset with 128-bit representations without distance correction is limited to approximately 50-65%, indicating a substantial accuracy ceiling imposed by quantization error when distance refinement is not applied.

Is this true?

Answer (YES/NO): NO